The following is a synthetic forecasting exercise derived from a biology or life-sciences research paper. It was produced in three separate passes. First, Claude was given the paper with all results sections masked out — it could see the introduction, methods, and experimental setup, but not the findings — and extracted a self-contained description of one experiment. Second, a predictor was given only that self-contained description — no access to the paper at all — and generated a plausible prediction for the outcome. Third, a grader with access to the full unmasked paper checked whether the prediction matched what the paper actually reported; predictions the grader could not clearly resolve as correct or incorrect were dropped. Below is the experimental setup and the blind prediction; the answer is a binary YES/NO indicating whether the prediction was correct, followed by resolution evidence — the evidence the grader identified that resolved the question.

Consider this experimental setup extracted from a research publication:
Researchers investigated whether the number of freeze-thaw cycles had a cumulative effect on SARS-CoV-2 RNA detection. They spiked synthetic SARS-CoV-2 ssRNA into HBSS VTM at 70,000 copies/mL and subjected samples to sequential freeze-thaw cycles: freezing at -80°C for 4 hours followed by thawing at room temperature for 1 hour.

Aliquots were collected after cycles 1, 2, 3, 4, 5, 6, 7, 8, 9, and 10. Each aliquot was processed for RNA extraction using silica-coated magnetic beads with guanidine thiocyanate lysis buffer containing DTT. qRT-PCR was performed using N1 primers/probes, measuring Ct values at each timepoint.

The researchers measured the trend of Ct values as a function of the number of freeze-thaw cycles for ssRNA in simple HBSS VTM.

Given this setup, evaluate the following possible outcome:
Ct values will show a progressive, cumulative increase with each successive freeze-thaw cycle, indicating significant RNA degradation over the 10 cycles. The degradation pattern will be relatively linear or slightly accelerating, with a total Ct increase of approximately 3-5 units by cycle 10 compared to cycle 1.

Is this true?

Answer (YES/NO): YES